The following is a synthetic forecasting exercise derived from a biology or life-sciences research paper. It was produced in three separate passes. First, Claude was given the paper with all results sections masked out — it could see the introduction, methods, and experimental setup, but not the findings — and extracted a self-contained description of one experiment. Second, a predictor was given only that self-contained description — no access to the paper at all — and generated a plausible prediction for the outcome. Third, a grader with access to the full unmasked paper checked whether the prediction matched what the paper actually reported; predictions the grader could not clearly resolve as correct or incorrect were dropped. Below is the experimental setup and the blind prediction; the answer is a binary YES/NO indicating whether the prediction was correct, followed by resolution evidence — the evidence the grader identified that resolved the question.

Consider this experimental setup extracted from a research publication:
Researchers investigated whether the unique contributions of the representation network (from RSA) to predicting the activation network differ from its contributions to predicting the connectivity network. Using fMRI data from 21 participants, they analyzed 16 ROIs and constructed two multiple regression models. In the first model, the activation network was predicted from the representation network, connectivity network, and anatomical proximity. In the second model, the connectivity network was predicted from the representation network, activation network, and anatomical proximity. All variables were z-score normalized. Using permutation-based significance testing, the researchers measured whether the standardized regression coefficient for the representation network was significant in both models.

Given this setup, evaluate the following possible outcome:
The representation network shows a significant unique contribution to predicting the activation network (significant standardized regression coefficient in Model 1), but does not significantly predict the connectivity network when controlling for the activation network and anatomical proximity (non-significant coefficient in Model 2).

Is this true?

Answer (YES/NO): NO